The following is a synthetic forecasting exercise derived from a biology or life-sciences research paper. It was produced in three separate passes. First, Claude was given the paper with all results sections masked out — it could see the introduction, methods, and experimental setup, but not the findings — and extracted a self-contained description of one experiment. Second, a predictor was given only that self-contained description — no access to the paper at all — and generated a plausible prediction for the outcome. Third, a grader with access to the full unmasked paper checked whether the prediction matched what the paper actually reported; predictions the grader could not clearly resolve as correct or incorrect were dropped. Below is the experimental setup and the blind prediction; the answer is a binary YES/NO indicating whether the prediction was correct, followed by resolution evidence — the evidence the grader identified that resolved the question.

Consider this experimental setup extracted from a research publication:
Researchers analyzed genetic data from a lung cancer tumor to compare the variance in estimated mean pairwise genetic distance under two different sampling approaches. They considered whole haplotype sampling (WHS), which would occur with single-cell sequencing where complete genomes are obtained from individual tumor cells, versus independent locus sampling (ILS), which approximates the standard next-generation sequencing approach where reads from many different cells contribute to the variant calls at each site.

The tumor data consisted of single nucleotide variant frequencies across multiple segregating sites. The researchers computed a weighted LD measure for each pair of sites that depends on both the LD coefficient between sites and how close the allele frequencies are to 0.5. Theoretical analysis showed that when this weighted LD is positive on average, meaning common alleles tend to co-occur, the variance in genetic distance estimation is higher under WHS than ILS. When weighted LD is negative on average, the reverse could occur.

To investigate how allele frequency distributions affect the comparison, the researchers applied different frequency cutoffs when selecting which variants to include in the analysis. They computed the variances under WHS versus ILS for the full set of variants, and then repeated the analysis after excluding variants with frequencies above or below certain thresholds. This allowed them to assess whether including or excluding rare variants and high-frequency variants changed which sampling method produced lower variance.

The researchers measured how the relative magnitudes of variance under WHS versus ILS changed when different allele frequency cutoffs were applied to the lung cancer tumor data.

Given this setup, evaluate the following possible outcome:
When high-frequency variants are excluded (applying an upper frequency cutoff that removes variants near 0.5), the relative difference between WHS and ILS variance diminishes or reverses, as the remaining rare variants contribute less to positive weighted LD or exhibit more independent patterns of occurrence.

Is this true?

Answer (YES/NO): NO